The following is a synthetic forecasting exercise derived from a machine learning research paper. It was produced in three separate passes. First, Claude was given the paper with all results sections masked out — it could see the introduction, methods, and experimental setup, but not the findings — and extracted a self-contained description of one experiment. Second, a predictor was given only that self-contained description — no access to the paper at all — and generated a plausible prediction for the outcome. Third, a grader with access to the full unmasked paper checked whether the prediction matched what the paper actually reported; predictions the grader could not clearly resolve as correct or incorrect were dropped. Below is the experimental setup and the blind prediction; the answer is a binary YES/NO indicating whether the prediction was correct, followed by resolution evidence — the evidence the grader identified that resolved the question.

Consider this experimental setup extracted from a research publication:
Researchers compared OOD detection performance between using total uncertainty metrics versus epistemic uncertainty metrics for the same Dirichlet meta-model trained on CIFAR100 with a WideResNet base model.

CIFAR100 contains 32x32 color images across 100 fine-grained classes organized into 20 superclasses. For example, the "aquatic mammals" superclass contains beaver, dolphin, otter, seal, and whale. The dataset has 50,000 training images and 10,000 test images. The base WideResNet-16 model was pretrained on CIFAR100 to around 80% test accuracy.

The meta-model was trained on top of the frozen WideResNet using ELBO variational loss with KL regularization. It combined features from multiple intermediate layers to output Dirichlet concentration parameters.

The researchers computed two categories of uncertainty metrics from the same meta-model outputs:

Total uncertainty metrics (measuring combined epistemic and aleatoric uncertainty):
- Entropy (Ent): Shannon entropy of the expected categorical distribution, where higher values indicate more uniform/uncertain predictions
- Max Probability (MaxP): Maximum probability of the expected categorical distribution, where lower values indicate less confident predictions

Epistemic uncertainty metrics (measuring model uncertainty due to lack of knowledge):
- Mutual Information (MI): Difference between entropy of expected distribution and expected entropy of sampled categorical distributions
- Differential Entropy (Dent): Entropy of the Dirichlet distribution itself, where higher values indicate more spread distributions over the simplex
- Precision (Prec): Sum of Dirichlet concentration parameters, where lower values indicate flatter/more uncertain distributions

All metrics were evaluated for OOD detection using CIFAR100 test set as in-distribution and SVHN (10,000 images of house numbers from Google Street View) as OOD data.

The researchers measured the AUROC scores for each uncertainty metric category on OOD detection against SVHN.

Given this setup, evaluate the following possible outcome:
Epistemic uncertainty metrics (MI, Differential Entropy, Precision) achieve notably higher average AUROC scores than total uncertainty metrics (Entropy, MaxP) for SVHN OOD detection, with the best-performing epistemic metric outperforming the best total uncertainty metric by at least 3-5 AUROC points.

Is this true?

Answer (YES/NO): NO